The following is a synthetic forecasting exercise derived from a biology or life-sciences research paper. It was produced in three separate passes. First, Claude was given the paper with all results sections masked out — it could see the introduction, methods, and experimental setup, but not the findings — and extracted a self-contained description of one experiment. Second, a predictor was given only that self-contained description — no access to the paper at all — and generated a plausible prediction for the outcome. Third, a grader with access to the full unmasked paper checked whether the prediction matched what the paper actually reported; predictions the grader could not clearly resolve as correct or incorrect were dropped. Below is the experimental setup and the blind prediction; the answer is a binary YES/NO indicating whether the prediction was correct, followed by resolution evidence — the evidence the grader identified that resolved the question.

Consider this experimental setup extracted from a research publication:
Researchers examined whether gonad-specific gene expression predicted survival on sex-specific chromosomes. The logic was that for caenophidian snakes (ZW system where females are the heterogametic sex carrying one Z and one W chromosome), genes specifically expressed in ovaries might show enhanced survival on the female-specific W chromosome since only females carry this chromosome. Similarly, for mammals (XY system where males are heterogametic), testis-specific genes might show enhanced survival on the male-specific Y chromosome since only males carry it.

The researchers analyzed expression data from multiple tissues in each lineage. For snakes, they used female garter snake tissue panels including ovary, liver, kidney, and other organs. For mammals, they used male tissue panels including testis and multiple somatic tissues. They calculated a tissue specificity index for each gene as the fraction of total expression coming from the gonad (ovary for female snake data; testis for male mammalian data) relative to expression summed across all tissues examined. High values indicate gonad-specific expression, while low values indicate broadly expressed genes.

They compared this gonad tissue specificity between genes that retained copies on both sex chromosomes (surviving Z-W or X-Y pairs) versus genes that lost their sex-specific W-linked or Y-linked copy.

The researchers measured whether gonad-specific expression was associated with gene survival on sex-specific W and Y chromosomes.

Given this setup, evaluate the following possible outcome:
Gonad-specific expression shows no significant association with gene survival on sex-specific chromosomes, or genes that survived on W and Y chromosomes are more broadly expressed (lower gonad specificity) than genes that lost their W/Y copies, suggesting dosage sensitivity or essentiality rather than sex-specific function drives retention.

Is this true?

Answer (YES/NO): YES